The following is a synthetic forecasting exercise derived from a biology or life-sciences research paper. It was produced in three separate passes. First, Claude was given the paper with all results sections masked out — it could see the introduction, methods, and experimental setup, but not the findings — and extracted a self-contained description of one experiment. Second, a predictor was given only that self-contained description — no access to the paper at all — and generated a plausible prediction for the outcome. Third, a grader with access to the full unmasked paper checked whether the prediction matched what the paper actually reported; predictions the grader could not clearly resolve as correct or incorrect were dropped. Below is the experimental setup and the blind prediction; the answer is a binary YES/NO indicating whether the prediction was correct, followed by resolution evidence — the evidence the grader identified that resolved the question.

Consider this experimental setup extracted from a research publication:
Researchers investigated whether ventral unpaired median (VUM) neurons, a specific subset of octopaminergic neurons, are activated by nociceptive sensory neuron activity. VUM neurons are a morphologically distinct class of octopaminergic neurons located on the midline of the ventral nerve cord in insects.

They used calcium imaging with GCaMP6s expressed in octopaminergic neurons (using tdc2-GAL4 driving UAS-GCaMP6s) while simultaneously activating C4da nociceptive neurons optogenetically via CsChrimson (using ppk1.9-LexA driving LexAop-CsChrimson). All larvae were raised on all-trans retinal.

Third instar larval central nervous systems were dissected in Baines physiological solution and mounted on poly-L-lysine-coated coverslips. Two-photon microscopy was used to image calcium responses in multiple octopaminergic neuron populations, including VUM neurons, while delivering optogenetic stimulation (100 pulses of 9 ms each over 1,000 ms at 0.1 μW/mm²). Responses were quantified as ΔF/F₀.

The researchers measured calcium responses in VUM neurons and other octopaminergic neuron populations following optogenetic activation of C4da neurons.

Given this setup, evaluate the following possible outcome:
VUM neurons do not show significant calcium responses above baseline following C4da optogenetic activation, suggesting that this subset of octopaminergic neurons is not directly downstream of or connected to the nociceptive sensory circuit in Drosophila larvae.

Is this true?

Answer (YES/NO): NO